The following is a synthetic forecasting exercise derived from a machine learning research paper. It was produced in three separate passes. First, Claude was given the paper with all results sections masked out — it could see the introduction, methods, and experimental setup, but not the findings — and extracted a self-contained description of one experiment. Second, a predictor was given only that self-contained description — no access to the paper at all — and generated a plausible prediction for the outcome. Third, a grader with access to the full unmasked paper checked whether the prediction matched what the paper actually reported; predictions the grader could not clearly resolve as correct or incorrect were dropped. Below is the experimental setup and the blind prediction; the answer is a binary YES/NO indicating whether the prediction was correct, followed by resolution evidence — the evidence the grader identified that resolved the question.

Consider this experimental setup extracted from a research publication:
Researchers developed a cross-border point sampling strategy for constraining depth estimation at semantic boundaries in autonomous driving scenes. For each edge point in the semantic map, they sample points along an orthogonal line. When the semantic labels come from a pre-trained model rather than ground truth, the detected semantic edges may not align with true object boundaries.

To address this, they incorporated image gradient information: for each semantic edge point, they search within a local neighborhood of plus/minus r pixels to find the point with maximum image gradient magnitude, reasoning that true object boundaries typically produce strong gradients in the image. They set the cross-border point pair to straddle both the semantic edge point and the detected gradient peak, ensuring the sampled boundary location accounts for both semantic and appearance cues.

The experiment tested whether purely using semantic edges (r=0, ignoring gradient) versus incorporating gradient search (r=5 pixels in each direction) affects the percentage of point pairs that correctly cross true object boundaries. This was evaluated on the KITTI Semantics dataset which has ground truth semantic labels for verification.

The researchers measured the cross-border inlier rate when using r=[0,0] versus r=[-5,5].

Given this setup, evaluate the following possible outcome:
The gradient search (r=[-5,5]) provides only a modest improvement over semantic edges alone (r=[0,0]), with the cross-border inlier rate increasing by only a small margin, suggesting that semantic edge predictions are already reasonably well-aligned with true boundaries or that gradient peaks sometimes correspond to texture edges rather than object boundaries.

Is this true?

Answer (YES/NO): NO